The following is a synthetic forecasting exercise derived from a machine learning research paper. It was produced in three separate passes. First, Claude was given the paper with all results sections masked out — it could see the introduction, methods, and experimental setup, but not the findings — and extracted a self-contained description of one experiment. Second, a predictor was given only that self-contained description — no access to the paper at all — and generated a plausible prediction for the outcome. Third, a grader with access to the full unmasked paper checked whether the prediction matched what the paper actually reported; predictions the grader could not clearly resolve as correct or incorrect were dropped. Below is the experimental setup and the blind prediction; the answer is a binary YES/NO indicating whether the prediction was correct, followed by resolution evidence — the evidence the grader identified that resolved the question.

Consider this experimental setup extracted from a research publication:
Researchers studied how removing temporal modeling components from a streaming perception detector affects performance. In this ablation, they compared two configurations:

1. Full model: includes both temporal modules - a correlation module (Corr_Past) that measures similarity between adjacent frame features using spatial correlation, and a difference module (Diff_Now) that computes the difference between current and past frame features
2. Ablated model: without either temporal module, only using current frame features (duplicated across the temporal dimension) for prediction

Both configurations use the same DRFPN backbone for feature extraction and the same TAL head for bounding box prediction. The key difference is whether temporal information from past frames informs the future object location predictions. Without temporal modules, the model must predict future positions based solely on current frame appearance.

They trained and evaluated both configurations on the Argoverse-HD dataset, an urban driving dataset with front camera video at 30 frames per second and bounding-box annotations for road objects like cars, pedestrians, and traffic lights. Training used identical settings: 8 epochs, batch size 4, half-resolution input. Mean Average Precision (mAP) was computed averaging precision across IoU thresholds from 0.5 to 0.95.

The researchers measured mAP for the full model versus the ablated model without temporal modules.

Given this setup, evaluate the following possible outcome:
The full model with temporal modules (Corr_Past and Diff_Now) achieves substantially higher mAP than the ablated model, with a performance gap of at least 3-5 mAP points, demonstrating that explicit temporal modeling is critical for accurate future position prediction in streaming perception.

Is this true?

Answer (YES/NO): YES